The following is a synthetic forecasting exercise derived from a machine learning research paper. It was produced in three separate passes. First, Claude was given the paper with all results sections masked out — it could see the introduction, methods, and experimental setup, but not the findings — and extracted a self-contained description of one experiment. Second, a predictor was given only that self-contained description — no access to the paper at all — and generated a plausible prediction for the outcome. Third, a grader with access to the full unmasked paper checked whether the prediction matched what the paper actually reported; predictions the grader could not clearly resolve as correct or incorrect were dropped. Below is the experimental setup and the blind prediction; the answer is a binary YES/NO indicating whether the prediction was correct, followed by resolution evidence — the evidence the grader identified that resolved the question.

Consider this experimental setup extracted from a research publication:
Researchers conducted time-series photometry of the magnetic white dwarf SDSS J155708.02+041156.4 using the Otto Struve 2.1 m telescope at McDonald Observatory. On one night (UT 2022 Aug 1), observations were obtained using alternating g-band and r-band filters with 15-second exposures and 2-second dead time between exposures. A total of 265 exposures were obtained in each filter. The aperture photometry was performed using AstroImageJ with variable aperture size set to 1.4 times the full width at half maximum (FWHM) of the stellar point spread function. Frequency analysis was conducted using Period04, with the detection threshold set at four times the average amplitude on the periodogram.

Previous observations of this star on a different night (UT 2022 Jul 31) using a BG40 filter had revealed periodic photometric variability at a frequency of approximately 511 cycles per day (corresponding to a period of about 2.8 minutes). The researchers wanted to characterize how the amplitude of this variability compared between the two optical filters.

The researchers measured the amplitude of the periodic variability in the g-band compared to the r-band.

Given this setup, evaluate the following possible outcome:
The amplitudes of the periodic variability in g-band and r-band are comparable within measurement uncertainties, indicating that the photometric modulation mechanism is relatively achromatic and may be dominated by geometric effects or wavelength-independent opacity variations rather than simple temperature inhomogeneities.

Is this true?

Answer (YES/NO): NO